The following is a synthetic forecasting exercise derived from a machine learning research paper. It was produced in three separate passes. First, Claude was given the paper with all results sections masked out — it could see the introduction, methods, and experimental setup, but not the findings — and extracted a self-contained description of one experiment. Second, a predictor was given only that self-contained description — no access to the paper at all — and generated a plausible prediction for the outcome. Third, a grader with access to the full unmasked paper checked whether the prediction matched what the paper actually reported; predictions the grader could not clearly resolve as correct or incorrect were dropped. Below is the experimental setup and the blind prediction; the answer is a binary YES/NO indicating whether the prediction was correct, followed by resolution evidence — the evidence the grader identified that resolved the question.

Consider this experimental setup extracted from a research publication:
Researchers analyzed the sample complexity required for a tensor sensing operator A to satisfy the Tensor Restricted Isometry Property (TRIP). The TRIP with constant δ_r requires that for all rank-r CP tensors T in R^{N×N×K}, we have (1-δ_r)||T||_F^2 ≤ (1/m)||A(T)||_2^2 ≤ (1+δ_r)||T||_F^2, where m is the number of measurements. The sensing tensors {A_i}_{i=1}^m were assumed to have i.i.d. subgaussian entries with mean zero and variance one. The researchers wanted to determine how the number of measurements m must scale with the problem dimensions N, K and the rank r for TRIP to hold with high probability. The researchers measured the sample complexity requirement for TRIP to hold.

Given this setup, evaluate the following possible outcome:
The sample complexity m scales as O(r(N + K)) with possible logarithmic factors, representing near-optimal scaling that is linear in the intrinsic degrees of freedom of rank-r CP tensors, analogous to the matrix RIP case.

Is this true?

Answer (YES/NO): NO